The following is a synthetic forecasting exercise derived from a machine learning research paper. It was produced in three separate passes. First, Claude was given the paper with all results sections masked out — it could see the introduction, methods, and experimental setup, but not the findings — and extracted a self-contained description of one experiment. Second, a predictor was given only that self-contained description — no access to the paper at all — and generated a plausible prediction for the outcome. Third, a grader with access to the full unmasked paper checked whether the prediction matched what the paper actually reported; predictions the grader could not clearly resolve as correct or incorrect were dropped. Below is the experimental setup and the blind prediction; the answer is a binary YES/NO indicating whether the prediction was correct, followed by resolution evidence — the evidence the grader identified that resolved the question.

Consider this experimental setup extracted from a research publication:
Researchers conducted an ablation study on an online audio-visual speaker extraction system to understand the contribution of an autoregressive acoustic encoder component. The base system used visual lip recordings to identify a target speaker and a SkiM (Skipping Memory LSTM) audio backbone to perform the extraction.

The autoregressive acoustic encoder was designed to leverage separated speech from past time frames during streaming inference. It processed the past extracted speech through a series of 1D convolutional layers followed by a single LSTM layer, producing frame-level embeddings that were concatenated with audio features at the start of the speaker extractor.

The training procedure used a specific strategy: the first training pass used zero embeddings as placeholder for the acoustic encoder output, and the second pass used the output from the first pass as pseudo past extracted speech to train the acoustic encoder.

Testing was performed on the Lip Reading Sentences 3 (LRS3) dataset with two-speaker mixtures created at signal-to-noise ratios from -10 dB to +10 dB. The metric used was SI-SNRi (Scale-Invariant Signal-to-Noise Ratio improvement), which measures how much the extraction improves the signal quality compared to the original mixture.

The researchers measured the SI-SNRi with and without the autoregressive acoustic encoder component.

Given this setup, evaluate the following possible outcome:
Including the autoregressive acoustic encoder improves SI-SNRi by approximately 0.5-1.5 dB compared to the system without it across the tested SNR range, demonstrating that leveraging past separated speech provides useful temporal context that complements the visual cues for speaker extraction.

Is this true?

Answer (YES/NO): YES